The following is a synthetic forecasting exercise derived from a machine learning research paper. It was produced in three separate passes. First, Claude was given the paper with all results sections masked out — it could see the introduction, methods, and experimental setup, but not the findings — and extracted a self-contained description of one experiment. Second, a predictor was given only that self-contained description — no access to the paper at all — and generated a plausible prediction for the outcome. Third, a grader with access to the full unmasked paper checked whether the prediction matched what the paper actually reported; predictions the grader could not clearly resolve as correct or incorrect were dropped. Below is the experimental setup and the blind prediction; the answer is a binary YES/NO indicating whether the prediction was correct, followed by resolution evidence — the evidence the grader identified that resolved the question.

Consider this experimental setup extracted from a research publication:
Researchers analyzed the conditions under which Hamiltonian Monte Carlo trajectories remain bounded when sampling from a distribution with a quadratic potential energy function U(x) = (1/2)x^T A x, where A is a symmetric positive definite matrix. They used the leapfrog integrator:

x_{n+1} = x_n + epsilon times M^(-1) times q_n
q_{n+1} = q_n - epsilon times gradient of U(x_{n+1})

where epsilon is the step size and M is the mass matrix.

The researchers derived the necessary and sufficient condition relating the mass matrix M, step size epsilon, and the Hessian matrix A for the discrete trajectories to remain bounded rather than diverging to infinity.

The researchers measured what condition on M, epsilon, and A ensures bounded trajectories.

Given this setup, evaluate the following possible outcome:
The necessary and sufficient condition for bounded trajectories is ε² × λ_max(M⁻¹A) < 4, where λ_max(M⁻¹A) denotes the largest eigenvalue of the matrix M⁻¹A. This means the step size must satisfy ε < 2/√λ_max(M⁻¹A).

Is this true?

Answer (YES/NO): YES